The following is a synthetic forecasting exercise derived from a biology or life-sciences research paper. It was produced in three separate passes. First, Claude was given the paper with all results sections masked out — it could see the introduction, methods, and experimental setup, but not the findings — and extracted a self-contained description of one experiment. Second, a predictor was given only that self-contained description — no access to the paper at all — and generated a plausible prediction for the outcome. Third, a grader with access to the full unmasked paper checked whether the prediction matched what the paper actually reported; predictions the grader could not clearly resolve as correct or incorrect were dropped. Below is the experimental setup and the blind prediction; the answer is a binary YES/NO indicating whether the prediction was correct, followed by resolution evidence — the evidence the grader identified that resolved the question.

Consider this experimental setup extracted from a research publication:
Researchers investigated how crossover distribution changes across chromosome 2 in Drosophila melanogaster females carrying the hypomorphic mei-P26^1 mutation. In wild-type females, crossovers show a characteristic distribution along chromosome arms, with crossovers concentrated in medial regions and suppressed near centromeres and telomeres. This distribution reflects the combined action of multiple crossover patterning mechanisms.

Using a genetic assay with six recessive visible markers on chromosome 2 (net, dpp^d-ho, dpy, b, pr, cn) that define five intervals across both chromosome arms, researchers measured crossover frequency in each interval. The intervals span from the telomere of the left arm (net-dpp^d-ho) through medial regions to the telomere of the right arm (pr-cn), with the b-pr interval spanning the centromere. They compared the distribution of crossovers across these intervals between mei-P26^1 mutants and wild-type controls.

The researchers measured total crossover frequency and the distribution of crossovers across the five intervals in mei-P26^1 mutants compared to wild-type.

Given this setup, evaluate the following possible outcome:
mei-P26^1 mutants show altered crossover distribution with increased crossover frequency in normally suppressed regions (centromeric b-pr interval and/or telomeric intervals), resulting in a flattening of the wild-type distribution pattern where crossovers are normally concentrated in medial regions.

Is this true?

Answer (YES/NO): YES